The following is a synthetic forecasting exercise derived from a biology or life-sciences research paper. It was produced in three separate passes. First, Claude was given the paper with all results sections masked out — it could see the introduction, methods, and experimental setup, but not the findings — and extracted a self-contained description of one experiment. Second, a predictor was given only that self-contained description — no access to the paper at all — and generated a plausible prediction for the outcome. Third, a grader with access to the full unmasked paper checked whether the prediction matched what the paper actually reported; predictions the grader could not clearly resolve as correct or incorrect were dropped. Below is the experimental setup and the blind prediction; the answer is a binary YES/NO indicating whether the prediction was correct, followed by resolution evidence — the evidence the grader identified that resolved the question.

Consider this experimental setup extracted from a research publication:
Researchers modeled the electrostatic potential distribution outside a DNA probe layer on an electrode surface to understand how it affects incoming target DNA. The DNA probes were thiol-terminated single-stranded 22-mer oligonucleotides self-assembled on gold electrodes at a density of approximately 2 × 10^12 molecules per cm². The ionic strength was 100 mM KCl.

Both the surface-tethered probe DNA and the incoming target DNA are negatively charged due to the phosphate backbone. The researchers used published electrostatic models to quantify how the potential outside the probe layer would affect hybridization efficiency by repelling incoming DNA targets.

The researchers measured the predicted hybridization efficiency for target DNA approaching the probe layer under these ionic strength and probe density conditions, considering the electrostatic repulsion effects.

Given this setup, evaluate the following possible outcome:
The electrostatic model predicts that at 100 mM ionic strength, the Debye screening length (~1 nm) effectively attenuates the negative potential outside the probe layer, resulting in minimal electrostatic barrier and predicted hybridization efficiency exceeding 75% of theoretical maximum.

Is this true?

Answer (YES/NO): NO